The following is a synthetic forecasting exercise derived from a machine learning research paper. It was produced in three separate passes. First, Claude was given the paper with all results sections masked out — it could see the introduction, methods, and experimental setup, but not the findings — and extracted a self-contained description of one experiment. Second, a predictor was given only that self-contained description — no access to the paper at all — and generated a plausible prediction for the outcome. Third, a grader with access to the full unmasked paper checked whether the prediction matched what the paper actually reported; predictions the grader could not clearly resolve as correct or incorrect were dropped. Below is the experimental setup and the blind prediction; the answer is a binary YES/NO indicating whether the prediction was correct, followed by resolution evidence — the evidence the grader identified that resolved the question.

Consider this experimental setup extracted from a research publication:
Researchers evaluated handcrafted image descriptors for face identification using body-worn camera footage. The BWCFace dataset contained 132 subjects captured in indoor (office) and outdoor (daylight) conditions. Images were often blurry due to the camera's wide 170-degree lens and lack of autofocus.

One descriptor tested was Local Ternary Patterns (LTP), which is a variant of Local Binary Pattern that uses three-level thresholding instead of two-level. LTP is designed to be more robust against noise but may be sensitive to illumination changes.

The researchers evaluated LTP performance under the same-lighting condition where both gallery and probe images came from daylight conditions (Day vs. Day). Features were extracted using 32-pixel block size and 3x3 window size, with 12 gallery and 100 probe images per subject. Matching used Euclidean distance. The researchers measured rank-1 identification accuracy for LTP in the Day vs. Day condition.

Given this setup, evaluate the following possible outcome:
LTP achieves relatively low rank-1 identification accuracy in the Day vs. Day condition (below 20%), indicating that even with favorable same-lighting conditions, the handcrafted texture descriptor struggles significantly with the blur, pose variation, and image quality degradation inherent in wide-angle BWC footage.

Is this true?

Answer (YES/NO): YES